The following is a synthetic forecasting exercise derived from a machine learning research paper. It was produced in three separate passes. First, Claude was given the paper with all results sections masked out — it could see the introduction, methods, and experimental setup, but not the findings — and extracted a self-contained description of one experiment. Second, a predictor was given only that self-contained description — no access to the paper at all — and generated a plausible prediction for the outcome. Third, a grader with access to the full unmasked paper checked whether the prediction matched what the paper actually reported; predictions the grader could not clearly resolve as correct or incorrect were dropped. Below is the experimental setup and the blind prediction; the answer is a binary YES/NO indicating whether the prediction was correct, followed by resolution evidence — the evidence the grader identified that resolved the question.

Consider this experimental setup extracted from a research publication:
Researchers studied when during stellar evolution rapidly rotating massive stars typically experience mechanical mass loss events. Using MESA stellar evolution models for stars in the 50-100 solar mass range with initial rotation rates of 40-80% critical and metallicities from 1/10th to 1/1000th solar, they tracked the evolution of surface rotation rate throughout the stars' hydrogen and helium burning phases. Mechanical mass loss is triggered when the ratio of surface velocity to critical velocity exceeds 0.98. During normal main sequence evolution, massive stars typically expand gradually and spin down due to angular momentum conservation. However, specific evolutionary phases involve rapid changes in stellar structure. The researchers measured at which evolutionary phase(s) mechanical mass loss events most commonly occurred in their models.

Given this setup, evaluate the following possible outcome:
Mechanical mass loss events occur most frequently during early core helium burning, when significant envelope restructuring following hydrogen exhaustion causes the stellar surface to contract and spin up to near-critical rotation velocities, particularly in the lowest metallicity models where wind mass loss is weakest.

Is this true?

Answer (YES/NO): NO